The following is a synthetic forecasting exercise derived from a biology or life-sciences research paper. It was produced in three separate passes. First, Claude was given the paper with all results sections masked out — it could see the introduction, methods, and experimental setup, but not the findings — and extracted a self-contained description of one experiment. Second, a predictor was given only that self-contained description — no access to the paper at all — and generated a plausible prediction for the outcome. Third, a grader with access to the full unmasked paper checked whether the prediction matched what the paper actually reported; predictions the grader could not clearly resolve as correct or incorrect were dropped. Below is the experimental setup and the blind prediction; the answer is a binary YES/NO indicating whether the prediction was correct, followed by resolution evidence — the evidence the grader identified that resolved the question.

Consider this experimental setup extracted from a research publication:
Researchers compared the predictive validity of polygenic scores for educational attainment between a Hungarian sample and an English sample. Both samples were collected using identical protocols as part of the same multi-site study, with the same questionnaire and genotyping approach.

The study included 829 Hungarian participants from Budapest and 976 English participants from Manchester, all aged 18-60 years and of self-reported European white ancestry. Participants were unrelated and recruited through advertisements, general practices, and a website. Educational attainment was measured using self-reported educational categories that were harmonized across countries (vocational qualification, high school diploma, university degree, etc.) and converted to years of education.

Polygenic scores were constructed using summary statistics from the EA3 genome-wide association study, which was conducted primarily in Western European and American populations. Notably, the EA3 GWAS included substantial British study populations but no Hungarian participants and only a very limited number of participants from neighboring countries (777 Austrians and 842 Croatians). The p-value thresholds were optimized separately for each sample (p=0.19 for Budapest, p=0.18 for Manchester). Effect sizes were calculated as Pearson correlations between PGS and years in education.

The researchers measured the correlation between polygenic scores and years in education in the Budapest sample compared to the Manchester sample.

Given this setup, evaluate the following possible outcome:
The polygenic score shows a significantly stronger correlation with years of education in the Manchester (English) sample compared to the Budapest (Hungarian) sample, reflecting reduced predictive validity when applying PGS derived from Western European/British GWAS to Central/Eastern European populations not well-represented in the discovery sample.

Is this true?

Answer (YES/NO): NO